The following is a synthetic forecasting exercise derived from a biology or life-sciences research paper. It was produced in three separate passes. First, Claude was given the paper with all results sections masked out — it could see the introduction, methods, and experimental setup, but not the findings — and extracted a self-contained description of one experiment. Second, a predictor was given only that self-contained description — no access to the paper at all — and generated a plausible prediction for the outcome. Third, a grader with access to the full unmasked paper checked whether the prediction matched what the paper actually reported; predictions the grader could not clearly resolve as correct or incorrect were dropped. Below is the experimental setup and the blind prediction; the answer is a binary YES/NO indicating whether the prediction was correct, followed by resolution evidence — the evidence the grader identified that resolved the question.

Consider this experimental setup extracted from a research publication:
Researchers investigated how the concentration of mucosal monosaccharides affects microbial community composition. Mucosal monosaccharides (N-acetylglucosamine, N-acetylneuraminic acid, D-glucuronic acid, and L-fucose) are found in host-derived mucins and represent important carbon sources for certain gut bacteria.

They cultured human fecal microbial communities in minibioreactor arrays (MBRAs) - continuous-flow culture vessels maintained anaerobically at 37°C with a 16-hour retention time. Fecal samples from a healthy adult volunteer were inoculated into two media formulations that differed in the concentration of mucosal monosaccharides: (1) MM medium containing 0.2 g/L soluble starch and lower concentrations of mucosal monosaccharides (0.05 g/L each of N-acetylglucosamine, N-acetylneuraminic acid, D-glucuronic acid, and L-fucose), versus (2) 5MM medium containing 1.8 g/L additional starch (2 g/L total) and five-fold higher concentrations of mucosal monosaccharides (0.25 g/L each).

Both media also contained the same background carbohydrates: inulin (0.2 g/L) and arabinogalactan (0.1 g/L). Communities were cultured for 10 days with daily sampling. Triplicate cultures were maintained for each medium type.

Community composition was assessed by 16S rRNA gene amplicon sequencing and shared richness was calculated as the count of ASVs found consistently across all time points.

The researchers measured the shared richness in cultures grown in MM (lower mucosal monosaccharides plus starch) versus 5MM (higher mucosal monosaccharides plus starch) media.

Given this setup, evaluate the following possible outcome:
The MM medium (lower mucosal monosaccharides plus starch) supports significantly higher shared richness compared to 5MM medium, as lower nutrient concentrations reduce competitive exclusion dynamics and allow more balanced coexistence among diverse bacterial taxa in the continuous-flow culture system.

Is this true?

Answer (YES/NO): YES